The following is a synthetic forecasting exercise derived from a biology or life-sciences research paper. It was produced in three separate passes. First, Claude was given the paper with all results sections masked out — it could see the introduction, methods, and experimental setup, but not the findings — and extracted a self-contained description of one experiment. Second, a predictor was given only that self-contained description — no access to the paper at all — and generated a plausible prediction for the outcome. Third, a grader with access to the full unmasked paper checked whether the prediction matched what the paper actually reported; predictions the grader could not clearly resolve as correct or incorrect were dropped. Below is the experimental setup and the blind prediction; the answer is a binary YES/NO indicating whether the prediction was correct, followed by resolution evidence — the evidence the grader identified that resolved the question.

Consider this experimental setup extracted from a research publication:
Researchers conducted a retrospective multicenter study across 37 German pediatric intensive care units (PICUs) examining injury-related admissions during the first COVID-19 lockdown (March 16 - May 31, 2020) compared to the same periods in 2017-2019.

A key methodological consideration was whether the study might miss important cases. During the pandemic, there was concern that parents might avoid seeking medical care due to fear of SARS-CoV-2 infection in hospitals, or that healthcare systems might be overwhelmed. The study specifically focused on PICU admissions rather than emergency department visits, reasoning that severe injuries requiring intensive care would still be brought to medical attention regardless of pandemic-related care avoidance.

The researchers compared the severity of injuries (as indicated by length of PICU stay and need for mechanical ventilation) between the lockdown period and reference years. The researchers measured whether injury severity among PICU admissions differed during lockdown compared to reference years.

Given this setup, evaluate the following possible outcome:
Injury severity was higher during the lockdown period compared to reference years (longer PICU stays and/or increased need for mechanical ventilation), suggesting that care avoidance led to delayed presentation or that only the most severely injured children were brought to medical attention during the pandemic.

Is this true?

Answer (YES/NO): NO